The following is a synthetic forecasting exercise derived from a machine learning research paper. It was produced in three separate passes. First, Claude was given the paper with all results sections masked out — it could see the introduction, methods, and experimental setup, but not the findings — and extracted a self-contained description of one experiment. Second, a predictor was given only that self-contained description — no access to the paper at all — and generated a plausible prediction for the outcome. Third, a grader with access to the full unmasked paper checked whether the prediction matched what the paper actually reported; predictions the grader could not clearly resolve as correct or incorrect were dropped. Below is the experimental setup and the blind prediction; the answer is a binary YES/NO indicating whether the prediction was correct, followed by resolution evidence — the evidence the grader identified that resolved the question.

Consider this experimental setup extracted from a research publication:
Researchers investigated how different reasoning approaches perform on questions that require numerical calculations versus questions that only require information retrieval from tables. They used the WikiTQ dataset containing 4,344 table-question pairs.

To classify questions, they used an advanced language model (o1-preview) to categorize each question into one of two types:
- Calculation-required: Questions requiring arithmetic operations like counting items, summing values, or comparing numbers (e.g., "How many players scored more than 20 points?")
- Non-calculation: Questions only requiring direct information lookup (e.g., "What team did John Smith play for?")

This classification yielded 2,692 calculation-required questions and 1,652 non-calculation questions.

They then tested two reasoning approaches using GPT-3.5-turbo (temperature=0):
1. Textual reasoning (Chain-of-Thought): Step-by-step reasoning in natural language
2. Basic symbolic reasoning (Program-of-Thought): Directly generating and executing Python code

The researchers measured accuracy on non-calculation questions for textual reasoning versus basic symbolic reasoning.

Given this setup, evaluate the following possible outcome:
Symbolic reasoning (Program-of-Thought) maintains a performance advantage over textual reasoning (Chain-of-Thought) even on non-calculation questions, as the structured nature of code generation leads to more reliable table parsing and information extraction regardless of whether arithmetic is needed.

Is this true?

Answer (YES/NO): NO